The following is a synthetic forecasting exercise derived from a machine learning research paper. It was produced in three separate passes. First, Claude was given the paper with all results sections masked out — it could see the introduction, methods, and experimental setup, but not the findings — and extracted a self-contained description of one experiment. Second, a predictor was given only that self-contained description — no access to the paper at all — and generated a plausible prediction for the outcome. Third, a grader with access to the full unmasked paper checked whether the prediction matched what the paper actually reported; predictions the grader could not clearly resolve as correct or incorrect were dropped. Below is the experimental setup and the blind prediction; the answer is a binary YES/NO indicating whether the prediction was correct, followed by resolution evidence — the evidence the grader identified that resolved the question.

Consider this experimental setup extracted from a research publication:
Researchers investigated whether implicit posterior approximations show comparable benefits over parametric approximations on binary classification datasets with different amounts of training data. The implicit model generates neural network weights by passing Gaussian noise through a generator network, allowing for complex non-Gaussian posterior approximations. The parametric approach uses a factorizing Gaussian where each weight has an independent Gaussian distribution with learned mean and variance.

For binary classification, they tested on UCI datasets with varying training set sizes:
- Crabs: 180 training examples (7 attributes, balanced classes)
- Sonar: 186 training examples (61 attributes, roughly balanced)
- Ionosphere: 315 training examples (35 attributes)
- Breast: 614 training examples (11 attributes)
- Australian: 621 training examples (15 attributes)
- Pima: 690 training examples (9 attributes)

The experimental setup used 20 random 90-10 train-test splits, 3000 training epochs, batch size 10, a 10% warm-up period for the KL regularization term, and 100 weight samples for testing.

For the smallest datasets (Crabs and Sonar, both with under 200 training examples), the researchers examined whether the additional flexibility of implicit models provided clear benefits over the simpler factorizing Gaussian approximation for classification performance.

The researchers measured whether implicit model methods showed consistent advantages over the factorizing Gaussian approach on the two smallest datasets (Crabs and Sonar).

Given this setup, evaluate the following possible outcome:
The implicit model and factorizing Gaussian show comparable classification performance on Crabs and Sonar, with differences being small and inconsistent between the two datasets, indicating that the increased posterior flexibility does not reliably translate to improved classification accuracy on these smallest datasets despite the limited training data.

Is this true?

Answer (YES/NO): NO